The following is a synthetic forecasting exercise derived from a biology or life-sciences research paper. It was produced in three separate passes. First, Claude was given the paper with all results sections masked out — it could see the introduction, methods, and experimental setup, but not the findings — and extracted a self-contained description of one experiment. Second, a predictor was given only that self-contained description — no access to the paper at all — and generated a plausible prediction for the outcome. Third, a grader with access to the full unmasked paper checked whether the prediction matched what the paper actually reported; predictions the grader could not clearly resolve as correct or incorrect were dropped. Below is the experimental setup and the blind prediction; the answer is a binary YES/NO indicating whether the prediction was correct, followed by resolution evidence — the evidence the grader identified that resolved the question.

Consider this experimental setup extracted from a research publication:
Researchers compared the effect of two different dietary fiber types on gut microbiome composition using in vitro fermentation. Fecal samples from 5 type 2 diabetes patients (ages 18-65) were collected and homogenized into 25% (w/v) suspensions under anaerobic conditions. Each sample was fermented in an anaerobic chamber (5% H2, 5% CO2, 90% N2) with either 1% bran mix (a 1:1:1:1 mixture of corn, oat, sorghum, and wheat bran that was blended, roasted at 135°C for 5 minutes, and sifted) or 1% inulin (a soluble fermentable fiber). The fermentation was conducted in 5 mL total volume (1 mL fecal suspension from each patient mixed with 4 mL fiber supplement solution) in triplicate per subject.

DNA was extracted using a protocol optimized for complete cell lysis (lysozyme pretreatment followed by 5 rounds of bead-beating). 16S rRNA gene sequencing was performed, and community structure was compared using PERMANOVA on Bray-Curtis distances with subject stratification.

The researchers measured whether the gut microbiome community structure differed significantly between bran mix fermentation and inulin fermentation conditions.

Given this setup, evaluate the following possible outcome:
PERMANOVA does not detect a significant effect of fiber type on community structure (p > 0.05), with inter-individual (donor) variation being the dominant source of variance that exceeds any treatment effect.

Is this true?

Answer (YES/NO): NO